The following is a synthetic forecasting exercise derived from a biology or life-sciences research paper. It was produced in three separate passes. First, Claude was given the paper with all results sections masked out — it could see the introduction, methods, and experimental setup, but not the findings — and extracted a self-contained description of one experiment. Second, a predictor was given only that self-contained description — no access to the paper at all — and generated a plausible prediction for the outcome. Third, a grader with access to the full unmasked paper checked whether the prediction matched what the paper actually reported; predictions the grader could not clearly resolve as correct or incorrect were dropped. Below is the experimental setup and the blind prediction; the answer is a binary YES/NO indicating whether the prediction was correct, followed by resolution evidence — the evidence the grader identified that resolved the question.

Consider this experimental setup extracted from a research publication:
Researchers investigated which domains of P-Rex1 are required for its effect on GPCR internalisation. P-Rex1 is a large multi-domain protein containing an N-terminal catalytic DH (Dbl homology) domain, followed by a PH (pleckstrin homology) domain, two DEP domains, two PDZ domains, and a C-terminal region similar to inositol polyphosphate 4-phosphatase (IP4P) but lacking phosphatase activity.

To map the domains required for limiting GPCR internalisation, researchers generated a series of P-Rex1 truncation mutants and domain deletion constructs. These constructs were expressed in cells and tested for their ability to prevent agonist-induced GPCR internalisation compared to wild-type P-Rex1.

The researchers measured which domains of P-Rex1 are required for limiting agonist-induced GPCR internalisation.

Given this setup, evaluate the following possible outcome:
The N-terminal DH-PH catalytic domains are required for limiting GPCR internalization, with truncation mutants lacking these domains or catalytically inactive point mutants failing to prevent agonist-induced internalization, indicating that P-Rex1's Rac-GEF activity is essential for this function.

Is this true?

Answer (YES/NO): NO